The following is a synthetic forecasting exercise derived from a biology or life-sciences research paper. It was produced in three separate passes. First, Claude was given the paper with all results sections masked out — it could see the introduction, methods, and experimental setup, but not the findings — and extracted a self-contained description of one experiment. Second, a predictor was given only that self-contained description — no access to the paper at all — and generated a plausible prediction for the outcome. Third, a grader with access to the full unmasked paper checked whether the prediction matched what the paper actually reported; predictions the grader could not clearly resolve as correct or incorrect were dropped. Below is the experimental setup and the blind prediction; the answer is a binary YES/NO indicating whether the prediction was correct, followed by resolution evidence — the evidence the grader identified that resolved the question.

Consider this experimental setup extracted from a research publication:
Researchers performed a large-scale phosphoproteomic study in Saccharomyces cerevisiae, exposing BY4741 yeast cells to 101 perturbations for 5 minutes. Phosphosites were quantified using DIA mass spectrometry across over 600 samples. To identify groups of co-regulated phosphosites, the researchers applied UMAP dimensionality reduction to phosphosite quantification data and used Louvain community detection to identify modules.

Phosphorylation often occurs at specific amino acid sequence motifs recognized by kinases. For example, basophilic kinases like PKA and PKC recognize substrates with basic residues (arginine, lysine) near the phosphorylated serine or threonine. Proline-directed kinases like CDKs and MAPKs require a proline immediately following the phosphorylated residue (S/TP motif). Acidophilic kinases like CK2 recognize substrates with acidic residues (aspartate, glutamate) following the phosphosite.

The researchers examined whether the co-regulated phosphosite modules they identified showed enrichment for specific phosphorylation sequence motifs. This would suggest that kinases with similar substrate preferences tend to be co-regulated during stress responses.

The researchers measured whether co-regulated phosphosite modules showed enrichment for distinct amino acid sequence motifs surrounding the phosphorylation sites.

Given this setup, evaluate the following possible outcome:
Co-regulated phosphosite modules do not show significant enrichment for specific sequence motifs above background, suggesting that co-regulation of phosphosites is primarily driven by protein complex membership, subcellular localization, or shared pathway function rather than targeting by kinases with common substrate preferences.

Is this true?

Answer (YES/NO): NO